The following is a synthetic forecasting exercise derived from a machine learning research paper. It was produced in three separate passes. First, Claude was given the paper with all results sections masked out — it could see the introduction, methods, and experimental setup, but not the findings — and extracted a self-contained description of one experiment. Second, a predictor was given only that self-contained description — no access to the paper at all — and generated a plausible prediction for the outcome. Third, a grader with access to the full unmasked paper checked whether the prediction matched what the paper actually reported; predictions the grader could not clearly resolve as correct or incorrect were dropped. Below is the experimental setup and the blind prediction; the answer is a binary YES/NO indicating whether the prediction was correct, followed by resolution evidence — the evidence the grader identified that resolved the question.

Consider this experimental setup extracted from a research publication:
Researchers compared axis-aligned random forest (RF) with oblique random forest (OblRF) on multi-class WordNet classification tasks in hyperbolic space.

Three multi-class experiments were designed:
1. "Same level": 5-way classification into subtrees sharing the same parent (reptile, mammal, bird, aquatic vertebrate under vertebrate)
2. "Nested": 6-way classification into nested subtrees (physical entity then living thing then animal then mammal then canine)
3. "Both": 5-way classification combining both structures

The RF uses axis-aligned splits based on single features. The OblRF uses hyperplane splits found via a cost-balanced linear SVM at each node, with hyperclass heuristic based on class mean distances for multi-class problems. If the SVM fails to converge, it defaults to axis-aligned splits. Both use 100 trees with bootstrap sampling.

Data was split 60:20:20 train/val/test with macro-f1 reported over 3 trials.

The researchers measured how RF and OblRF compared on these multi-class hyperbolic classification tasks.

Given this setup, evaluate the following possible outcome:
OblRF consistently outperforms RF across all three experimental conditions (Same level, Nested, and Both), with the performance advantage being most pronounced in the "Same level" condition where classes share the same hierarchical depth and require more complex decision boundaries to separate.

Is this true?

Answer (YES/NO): NO